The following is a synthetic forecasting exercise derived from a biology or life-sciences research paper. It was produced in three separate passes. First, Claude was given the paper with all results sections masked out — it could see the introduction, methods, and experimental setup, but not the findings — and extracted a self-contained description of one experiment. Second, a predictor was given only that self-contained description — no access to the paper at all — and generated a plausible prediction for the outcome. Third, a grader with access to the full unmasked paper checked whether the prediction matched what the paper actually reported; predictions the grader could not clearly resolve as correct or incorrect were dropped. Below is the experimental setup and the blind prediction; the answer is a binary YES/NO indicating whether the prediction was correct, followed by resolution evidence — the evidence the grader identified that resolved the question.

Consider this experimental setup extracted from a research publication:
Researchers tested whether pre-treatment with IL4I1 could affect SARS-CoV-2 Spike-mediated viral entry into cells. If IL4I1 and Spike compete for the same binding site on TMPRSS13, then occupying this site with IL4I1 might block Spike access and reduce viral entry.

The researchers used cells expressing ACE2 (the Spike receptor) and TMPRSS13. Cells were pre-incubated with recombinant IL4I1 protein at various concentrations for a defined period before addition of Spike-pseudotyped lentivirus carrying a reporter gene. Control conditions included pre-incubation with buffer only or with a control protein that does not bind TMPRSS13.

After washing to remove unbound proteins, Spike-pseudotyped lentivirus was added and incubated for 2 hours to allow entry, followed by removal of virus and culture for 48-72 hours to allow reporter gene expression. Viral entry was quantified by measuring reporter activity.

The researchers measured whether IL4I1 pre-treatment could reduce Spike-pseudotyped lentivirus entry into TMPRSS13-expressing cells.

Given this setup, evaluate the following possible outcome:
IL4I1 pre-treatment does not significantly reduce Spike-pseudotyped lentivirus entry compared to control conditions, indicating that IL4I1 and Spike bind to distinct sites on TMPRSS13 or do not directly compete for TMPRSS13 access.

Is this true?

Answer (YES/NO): NO